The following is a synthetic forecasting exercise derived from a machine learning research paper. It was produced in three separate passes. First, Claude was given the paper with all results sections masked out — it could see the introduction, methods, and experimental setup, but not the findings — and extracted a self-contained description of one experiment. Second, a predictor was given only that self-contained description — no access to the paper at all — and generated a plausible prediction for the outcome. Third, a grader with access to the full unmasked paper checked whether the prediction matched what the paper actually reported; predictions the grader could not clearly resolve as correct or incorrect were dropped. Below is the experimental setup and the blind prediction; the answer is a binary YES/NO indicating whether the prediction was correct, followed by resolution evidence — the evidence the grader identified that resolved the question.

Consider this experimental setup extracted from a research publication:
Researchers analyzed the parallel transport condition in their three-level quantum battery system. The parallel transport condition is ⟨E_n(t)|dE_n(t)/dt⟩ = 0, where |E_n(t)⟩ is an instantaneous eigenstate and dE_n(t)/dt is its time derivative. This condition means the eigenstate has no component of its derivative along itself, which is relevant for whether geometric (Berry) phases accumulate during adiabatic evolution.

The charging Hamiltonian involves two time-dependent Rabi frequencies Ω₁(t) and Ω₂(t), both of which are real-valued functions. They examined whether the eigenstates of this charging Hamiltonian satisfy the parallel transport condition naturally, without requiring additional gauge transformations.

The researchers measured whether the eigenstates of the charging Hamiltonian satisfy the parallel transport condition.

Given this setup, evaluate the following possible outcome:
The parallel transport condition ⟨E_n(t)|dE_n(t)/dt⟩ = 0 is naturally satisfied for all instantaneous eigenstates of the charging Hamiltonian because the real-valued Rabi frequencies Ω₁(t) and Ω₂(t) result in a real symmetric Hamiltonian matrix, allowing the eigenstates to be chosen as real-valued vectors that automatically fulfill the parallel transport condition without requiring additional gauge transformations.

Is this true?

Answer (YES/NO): YES